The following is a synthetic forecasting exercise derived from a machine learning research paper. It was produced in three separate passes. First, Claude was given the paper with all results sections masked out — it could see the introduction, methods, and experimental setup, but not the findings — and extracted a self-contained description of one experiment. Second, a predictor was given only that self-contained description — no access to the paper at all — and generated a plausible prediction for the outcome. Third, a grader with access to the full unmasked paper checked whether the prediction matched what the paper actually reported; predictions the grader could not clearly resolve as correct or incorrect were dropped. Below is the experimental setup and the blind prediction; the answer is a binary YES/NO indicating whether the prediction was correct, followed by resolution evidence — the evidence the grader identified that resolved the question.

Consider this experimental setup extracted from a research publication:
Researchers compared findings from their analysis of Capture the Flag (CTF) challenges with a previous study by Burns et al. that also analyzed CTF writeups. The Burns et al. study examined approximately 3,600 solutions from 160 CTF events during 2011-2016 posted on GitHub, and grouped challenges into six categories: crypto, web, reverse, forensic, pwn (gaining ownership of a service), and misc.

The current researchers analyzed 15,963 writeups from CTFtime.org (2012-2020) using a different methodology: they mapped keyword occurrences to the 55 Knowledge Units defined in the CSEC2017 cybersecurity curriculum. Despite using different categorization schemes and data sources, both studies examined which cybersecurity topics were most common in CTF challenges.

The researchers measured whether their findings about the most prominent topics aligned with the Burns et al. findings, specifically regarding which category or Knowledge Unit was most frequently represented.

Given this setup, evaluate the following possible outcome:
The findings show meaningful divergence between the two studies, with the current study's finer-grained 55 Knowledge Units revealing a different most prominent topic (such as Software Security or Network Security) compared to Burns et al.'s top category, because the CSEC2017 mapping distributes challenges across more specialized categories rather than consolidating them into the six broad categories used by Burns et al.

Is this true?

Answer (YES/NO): NO